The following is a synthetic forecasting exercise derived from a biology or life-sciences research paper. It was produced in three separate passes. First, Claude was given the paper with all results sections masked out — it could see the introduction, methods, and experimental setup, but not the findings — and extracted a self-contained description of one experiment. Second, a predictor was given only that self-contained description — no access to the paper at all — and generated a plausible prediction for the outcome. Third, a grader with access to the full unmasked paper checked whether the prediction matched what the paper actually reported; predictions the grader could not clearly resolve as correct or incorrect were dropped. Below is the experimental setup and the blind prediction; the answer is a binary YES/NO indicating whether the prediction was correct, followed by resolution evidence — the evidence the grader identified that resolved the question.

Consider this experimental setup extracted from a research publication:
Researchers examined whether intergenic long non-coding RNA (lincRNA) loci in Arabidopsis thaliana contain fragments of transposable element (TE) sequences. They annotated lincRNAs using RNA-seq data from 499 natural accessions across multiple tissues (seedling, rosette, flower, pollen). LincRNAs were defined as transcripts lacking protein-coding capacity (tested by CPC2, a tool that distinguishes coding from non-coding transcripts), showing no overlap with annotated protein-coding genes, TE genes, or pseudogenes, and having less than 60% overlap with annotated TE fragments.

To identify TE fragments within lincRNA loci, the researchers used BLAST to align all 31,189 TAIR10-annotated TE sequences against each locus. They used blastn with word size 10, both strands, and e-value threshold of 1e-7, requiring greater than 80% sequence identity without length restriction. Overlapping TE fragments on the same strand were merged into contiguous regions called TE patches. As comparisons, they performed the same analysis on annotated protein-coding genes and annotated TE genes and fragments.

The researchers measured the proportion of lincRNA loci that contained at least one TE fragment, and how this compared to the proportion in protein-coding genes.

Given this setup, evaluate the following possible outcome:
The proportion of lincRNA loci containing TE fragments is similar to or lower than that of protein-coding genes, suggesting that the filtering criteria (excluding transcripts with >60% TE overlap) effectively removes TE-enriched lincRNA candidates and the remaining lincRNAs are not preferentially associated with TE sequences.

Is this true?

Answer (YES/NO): NO